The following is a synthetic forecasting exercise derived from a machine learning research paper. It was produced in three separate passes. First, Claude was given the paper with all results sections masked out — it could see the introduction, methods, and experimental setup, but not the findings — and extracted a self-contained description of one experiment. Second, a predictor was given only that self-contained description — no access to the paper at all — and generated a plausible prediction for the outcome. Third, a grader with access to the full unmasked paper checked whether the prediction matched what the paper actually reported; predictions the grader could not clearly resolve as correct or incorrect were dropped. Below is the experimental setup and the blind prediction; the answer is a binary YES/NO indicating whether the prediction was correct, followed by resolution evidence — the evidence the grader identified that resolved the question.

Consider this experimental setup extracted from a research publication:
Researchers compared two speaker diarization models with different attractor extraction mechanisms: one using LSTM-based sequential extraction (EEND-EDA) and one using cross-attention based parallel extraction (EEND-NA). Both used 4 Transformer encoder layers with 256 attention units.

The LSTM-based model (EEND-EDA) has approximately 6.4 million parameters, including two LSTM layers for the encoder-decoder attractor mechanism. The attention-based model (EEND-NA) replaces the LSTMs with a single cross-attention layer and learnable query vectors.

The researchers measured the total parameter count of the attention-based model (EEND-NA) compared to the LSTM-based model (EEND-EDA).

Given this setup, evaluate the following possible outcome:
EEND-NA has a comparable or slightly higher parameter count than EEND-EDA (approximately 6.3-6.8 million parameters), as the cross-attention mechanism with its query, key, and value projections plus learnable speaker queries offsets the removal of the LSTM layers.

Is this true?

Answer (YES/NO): NO